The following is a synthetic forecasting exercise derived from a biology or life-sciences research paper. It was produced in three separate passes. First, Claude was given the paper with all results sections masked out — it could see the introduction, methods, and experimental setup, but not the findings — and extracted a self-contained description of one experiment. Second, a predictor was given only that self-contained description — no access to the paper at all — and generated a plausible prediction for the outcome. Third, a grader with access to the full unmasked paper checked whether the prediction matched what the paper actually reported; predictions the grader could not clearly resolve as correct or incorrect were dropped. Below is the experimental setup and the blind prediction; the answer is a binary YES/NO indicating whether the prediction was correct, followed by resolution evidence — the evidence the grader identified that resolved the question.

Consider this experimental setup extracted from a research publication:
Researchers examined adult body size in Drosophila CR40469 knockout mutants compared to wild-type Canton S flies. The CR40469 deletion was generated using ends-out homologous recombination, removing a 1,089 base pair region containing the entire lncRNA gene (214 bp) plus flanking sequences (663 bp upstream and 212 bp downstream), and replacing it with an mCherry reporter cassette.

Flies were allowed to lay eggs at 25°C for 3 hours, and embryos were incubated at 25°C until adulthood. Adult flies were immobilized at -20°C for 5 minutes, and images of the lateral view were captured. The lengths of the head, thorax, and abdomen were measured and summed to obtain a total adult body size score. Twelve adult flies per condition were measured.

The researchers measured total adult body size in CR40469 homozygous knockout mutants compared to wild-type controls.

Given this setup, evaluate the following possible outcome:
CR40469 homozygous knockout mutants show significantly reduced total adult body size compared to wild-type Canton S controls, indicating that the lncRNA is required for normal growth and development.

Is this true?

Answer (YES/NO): NO